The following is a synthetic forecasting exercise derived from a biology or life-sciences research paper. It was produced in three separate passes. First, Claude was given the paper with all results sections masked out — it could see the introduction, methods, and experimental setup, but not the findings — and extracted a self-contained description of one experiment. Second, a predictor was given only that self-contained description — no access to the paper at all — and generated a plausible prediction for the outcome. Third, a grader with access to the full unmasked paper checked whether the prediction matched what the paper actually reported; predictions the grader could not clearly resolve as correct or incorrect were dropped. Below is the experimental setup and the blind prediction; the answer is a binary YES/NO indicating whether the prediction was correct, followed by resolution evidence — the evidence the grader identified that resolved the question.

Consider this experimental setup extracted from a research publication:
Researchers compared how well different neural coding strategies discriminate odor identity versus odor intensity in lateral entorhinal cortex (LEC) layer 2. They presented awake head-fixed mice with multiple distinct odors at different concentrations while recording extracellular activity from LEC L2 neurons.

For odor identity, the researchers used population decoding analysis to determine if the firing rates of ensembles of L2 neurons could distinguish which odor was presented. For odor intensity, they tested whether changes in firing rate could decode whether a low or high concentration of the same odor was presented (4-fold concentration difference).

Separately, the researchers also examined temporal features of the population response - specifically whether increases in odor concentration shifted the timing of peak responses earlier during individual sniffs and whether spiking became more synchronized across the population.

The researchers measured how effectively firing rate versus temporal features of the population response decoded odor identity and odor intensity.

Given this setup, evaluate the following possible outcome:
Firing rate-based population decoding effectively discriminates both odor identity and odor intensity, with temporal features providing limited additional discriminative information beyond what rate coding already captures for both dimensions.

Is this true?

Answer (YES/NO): NO